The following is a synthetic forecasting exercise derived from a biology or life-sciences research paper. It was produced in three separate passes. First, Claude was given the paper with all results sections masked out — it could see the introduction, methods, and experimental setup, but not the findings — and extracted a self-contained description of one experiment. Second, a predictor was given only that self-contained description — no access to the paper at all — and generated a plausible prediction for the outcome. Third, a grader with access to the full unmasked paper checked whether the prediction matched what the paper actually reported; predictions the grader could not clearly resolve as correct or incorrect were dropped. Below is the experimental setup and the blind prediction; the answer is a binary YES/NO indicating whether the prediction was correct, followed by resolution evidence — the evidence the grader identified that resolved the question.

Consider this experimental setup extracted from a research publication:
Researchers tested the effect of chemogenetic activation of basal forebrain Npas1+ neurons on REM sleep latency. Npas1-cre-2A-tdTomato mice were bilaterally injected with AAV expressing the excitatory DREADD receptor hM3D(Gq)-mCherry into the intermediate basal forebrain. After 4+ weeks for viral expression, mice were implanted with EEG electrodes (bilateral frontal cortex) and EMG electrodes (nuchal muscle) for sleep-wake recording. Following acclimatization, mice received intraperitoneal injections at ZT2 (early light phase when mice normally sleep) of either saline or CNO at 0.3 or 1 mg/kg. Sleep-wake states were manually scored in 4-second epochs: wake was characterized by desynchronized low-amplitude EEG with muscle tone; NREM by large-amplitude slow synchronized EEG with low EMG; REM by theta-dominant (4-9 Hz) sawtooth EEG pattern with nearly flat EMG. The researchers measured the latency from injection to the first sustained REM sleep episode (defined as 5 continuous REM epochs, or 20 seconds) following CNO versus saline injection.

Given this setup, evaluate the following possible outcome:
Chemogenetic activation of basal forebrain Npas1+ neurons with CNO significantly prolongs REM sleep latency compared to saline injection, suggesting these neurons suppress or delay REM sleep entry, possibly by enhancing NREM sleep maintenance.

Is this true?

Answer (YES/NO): YES